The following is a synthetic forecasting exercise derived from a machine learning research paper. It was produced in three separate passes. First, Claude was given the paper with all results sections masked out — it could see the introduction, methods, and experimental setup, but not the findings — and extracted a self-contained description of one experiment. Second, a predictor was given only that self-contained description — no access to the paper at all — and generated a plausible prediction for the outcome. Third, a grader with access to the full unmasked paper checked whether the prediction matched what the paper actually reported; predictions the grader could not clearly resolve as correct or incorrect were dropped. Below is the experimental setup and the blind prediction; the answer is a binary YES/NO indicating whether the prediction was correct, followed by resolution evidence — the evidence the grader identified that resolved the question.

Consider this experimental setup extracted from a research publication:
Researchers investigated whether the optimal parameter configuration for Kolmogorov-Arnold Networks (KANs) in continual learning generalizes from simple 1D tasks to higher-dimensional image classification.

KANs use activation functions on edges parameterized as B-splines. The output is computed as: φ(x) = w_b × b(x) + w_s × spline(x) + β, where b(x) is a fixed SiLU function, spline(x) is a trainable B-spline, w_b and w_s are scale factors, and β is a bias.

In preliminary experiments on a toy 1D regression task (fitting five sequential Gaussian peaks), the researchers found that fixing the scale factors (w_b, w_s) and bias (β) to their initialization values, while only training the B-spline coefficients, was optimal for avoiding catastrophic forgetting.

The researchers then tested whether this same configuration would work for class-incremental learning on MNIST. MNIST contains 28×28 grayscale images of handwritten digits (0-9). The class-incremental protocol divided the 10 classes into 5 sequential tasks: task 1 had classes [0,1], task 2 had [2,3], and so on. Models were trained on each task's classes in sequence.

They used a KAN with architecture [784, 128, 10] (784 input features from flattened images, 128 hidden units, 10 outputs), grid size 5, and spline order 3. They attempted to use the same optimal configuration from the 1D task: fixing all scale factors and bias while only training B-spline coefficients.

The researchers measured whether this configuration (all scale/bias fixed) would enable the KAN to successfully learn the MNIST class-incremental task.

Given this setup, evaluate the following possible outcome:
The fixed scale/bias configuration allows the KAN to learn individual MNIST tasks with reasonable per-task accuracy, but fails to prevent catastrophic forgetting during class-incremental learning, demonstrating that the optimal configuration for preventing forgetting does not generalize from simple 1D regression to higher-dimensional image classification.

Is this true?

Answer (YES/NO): NO